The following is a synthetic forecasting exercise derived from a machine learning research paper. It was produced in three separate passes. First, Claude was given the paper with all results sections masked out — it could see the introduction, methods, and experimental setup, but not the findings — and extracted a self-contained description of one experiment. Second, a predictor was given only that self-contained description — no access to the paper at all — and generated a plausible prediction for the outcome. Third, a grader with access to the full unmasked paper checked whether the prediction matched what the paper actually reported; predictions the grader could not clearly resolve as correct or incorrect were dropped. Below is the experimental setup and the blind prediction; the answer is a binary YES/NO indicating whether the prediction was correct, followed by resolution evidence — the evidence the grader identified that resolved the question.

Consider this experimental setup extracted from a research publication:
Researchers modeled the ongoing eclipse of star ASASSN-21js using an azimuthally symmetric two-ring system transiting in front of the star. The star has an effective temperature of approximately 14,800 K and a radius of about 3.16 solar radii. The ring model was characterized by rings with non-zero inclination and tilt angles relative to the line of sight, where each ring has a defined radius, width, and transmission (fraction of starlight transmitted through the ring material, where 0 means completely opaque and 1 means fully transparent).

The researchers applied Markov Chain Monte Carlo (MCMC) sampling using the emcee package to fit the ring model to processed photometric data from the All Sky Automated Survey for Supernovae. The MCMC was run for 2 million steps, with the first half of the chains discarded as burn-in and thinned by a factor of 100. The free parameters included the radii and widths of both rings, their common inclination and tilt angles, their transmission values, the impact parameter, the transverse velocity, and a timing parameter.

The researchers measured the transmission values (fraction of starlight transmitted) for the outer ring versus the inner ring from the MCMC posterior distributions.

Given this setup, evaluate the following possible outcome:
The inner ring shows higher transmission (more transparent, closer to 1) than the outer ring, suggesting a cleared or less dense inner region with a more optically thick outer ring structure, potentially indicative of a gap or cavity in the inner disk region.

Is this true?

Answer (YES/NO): NO